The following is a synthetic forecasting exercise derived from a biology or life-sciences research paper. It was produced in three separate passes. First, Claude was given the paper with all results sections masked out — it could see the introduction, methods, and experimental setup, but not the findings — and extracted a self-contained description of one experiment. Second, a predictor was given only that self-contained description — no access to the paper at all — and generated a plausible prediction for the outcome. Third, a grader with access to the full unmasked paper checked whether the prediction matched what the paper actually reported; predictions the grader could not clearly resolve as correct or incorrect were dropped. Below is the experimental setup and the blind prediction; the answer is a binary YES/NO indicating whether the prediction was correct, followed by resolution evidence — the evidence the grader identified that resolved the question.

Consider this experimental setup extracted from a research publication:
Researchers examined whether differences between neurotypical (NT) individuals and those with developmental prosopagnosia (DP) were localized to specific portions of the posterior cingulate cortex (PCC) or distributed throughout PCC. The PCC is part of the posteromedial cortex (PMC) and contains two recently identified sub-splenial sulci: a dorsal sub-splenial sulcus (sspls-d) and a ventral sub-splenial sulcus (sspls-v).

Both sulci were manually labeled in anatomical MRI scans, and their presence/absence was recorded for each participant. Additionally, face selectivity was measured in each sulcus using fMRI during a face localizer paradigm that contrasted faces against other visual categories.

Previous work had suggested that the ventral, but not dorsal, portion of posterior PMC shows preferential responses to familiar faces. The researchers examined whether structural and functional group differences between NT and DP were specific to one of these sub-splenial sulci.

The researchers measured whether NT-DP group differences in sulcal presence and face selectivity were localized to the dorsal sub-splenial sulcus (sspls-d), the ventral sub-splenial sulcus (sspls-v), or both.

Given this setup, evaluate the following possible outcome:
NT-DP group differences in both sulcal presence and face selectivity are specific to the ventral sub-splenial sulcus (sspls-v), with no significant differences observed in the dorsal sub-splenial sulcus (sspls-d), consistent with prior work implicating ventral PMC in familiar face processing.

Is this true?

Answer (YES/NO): YES